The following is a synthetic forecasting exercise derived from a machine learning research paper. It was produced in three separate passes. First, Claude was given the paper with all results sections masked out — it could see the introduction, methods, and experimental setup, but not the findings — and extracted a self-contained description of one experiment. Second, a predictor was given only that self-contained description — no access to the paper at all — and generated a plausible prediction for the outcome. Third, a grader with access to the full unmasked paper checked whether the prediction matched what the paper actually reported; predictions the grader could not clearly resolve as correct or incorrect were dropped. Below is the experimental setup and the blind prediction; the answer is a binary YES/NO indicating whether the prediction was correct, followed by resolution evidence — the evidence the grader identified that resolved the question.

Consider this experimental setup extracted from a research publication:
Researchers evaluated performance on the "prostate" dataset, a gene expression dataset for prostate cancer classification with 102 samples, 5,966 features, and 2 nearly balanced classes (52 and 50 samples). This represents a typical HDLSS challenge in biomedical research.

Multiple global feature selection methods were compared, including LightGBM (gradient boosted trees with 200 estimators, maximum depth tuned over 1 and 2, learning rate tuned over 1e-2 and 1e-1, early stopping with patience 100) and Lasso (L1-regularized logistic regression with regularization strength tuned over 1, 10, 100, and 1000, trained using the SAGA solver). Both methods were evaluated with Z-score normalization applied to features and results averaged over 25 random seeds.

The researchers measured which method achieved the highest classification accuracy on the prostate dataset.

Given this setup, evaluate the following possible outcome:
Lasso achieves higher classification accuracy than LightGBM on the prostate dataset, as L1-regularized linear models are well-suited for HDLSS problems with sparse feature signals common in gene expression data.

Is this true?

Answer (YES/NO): NO